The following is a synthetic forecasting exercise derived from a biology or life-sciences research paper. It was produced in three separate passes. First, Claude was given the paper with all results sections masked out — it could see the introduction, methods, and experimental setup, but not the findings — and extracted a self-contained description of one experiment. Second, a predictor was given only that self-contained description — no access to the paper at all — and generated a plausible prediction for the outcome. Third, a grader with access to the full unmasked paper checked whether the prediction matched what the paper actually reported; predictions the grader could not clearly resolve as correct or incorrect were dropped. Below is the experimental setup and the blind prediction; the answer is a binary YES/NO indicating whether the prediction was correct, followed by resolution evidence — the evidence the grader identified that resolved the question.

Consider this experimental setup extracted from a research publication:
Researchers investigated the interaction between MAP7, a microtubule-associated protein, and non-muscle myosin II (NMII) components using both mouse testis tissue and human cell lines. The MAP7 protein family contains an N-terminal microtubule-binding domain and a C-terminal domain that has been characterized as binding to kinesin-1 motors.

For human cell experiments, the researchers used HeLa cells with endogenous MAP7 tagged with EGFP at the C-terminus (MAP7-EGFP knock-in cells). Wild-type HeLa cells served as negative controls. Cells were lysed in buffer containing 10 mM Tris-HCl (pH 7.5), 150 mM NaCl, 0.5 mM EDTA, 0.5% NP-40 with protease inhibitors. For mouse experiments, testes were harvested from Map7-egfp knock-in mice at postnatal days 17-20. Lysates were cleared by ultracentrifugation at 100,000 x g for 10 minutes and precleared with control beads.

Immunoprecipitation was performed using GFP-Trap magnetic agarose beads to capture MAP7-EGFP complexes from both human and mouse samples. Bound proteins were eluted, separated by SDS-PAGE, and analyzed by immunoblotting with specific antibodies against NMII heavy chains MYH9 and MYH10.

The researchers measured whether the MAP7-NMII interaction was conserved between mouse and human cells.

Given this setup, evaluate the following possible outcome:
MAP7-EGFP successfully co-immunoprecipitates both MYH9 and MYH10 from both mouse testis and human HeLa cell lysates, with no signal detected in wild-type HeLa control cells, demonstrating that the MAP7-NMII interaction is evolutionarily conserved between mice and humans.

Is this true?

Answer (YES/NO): NO